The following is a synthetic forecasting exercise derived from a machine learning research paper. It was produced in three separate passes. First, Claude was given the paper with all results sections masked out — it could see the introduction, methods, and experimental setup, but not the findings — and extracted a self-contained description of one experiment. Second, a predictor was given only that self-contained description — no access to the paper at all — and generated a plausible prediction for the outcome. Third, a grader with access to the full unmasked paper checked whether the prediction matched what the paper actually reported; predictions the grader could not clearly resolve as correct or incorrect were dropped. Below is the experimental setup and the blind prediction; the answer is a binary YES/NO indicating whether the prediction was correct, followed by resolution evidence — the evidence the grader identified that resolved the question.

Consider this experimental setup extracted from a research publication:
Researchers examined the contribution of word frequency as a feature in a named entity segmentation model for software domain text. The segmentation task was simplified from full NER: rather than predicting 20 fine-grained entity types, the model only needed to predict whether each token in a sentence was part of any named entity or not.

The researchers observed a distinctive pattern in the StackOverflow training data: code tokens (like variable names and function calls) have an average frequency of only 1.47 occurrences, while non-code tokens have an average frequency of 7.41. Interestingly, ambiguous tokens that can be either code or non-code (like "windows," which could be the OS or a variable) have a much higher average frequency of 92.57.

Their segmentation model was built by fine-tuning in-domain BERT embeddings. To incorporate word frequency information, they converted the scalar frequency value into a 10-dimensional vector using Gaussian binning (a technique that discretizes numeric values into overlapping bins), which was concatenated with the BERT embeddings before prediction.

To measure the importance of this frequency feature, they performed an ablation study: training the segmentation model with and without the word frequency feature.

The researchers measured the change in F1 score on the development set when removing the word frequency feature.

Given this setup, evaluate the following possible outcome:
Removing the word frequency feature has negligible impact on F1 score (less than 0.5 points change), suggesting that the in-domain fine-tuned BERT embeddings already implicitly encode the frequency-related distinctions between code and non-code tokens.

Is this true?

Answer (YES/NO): NO